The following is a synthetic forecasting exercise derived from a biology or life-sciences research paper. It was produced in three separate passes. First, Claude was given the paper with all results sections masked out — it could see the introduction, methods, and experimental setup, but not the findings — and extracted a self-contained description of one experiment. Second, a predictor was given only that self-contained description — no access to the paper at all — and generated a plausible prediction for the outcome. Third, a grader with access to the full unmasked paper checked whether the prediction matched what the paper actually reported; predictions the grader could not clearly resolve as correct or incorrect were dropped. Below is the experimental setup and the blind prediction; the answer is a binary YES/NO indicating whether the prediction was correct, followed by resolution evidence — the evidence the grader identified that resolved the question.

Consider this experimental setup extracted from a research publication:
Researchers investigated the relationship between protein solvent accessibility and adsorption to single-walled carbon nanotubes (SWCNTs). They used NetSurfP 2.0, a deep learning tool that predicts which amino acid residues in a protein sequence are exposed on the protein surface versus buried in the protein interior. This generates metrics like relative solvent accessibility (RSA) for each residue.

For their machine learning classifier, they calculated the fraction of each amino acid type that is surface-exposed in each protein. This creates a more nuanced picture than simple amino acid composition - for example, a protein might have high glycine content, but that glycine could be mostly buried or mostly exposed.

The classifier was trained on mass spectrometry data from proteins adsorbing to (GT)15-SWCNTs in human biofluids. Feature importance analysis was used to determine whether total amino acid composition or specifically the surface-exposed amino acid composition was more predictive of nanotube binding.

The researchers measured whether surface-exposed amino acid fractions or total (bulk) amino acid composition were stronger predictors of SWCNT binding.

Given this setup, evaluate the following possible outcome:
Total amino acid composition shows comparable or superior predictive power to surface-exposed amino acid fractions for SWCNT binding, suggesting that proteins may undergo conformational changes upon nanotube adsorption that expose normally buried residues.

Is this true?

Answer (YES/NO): NO